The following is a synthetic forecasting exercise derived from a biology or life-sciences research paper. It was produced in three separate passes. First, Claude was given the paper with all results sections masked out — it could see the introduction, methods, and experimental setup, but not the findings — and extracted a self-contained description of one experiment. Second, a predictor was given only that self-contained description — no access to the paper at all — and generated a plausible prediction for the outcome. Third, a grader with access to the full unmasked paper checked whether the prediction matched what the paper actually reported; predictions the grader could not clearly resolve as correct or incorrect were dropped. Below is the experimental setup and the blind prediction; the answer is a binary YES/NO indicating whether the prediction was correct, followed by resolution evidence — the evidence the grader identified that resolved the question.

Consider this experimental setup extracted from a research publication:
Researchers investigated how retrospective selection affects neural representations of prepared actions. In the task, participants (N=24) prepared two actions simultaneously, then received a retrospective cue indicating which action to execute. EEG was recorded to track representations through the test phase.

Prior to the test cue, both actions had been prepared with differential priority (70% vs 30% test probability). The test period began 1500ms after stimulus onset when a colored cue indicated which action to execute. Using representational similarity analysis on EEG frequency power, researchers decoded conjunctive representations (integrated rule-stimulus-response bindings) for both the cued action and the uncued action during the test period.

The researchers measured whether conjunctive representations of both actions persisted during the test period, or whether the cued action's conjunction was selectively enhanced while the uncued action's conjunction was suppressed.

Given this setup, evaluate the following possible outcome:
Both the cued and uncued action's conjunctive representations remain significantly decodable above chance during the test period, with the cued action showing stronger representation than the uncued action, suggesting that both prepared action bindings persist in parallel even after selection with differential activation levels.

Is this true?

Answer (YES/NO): YES